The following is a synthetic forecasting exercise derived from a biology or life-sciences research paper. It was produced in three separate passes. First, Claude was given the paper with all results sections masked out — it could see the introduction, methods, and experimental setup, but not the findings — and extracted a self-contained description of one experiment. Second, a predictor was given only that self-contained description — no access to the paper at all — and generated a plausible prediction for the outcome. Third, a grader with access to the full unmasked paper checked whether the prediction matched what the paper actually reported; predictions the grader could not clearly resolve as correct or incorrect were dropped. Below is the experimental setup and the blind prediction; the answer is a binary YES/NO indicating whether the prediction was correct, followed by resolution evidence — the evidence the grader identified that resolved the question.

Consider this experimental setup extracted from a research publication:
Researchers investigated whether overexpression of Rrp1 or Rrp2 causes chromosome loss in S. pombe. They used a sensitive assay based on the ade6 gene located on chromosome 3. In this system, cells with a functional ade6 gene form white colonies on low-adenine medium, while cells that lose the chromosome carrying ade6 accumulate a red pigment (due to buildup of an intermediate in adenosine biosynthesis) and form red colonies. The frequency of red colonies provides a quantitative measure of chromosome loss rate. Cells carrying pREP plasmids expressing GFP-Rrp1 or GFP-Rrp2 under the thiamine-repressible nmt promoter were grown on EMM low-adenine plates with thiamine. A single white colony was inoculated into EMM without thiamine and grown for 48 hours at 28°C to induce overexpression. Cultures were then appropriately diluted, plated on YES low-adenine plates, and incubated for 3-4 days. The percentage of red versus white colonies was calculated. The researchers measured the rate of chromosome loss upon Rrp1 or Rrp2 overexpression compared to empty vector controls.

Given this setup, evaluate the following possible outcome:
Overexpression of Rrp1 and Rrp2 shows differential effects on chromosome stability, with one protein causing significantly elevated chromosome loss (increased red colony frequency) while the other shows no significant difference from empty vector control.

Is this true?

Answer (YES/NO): NO